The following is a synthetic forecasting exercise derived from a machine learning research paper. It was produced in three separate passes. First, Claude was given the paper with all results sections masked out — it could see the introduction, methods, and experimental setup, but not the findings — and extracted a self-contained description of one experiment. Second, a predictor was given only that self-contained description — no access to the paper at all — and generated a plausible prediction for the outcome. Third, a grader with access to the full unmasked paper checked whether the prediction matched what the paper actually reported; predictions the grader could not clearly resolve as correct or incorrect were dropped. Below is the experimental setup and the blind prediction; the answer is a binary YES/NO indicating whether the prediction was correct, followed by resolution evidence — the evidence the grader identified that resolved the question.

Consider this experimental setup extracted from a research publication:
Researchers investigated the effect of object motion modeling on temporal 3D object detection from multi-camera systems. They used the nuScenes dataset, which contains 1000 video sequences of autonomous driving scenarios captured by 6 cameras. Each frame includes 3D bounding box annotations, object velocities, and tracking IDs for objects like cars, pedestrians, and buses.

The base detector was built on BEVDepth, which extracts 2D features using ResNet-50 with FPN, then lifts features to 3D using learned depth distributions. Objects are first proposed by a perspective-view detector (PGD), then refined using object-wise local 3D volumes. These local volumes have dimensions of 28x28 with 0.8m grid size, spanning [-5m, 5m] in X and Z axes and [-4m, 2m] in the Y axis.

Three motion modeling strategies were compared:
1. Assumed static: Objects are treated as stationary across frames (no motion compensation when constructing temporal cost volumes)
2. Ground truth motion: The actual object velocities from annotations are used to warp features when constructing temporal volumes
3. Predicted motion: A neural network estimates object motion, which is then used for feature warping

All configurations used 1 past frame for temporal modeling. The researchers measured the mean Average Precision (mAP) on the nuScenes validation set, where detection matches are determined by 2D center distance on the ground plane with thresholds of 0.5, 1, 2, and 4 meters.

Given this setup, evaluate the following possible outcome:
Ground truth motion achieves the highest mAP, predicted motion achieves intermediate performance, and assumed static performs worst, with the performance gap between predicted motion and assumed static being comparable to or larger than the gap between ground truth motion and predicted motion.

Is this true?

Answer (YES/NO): YES